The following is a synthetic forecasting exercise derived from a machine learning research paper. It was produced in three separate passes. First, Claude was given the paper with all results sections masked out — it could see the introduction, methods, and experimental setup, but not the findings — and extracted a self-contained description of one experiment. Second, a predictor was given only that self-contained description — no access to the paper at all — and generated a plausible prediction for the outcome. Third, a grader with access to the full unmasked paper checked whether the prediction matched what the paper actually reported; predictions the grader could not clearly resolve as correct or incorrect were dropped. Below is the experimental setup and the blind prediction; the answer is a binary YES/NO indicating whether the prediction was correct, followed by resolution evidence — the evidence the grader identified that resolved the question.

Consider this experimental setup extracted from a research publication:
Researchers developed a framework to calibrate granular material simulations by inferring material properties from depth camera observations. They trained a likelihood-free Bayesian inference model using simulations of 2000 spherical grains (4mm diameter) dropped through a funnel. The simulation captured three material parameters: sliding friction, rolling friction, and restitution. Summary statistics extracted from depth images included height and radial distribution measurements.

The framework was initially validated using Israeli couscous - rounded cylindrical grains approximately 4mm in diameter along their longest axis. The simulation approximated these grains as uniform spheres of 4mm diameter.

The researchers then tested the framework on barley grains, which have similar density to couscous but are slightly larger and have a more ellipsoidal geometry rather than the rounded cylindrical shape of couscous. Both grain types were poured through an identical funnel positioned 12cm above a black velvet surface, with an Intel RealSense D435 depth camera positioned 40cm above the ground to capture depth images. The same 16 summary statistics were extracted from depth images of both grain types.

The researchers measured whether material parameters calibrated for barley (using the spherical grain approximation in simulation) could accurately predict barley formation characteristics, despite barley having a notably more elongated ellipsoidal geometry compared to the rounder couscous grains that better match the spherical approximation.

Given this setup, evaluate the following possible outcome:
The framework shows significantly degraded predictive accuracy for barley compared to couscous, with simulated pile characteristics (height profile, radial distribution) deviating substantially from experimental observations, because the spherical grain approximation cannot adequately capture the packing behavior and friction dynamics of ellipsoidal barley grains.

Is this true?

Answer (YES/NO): NO